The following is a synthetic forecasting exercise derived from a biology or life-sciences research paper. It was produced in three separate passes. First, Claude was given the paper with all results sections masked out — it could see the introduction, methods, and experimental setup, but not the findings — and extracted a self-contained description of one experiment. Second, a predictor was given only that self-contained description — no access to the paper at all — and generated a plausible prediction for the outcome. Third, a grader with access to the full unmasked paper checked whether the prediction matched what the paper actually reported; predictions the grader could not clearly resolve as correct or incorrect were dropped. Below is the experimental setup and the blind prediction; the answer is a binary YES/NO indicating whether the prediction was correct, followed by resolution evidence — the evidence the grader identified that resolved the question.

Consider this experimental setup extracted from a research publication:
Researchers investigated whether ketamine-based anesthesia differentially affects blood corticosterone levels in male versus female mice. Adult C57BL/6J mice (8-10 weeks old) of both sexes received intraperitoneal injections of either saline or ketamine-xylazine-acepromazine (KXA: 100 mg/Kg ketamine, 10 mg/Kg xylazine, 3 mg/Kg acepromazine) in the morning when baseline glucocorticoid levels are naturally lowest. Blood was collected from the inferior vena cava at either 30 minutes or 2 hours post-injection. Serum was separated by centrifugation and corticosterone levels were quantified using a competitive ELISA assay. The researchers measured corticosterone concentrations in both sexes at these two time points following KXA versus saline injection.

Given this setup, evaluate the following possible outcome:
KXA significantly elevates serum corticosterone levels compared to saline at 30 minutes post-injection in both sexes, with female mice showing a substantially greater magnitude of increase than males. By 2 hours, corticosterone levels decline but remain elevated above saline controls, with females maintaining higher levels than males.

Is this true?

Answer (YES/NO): NO